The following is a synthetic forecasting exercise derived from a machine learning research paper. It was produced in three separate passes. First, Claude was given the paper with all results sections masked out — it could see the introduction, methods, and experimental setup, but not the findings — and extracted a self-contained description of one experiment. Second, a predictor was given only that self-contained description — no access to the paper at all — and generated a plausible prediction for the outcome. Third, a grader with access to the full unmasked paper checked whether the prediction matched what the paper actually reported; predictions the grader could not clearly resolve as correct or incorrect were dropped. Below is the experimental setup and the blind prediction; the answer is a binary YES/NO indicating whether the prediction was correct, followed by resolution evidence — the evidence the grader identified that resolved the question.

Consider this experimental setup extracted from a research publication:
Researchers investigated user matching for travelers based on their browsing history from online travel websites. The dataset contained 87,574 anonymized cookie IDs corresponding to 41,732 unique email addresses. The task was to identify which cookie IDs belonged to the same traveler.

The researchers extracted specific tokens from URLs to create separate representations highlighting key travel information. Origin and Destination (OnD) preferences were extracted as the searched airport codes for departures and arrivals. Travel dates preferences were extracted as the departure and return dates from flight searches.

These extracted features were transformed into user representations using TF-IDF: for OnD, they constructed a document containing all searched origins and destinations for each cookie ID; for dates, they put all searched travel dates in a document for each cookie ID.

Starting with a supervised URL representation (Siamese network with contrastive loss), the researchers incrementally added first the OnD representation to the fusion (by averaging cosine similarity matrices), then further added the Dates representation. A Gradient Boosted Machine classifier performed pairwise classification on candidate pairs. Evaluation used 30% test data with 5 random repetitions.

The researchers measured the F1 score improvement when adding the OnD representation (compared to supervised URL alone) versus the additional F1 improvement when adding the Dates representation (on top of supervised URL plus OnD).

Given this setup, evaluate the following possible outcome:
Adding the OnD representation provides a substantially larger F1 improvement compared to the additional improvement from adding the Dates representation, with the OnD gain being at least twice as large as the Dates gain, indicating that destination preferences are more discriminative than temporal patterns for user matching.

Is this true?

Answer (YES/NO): YES